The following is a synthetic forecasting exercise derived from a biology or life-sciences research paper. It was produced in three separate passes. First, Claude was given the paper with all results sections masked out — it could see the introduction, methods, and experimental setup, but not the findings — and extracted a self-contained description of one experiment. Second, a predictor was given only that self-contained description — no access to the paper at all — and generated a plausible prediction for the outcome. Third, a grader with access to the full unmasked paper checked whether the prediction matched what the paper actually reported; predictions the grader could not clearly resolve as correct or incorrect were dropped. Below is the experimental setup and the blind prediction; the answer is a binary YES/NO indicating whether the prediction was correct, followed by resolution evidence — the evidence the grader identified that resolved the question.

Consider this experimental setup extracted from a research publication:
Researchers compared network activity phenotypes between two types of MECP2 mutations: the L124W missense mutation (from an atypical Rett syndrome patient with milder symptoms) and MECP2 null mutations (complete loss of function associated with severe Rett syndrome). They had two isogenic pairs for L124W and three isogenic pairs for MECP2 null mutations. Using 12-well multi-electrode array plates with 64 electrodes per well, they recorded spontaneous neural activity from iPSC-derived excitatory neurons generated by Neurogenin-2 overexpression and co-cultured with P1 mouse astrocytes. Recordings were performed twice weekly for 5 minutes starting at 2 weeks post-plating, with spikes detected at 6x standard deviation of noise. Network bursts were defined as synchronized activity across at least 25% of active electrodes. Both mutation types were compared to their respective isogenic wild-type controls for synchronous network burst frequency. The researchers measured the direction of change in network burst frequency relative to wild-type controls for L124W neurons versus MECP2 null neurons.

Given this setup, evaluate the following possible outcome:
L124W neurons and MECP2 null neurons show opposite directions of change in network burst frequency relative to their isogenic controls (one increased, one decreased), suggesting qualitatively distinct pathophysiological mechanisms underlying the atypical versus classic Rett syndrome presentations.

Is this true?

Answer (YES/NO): YES